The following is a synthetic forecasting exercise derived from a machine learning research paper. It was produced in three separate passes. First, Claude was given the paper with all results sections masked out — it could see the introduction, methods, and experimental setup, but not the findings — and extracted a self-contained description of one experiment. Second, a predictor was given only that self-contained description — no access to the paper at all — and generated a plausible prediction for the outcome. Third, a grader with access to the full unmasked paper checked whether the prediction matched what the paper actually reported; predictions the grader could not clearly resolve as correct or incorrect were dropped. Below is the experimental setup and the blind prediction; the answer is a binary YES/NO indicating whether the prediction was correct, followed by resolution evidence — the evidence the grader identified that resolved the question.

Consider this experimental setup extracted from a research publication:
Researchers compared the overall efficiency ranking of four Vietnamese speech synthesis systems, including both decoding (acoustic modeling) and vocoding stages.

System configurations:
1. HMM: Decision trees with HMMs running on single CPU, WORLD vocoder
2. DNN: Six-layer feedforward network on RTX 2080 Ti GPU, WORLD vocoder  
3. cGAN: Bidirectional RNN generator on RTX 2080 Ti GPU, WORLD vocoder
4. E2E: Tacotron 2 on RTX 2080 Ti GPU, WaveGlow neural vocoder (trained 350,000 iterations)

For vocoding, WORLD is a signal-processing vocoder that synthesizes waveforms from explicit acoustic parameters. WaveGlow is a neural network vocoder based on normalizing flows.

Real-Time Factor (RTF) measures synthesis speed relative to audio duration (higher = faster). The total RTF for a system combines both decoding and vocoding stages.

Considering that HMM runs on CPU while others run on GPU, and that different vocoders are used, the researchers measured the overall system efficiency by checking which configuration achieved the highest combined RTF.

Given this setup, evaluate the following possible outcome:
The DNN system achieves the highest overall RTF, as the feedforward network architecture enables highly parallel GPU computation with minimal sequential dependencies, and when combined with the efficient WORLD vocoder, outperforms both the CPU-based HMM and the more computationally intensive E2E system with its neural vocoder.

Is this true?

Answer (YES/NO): NO